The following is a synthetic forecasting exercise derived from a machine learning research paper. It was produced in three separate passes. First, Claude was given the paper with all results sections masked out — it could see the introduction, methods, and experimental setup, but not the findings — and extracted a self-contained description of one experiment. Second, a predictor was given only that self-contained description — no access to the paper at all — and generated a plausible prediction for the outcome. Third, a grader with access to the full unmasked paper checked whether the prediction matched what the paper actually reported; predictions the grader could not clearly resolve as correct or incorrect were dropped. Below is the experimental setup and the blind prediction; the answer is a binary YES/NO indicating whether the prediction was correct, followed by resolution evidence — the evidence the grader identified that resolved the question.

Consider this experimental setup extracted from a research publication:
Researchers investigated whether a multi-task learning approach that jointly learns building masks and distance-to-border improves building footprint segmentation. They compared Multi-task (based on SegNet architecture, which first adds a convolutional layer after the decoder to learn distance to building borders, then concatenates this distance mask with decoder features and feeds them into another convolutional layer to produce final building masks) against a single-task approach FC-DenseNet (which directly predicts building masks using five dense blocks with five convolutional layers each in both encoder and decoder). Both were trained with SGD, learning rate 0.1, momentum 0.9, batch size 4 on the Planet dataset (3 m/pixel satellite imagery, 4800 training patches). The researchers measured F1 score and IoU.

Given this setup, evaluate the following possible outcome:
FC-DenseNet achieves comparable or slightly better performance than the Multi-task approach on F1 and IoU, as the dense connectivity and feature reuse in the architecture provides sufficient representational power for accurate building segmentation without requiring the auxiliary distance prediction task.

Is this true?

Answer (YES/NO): NO